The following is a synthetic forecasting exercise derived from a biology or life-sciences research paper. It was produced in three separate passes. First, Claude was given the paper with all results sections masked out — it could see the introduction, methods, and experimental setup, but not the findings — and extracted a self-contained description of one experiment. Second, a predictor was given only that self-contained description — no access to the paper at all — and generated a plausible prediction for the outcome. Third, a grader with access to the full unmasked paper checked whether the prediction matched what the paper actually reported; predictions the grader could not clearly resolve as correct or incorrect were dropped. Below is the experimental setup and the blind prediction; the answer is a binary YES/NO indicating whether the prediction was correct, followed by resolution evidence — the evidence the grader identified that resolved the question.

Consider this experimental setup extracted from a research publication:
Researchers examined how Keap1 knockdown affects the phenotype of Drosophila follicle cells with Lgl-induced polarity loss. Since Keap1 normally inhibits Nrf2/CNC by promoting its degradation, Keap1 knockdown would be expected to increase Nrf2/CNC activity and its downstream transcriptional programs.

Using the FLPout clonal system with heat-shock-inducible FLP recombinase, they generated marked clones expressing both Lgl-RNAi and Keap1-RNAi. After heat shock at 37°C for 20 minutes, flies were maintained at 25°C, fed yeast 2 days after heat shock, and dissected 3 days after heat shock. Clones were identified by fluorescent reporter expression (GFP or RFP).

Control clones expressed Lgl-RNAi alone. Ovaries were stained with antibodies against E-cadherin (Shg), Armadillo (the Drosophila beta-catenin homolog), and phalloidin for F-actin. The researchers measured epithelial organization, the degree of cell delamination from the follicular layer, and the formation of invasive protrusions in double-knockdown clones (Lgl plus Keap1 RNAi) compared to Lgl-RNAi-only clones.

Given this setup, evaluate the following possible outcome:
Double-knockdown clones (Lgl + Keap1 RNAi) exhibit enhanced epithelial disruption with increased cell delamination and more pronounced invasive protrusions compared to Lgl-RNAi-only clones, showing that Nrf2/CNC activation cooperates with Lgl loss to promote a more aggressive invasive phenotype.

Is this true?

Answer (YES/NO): NO